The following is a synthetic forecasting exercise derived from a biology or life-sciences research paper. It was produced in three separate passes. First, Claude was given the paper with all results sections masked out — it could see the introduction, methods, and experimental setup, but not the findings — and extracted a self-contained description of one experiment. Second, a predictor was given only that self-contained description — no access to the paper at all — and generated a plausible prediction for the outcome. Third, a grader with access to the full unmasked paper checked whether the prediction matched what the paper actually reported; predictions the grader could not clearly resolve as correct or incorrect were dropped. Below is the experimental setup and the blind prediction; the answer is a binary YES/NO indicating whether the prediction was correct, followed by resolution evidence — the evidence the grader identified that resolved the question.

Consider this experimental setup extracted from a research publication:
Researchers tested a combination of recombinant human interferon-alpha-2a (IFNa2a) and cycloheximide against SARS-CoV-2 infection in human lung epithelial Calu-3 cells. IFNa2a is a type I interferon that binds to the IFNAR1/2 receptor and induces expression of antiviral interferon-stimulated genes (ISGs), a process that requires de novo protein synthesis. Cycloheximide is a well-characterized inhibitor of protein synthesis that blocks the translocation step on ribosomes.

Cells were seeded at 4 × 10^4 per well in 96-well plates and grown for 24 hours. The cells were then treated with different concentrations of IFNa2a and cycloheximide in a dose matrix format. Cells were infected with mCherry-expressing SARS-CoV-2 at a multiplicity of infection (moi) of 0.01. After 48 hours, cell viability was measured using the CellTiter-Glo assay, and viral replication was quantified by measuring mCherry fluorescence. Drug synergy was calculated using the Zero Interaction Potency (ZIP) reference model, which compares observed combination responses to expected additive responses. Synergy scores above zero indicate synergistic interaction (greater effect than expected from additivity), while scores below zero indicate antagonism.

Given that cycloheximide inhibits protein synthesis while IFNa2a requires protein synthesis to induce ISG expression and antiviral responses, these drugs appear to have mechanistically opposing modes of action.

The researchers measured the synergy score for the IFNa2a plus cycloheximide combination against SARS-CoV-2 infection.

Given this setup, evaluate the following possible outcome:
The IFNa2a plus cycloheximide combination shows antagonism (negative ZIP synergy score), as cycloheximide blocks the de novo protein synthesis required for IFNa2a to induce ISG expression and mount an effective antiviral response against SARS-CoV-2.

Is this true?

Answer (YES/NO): NO